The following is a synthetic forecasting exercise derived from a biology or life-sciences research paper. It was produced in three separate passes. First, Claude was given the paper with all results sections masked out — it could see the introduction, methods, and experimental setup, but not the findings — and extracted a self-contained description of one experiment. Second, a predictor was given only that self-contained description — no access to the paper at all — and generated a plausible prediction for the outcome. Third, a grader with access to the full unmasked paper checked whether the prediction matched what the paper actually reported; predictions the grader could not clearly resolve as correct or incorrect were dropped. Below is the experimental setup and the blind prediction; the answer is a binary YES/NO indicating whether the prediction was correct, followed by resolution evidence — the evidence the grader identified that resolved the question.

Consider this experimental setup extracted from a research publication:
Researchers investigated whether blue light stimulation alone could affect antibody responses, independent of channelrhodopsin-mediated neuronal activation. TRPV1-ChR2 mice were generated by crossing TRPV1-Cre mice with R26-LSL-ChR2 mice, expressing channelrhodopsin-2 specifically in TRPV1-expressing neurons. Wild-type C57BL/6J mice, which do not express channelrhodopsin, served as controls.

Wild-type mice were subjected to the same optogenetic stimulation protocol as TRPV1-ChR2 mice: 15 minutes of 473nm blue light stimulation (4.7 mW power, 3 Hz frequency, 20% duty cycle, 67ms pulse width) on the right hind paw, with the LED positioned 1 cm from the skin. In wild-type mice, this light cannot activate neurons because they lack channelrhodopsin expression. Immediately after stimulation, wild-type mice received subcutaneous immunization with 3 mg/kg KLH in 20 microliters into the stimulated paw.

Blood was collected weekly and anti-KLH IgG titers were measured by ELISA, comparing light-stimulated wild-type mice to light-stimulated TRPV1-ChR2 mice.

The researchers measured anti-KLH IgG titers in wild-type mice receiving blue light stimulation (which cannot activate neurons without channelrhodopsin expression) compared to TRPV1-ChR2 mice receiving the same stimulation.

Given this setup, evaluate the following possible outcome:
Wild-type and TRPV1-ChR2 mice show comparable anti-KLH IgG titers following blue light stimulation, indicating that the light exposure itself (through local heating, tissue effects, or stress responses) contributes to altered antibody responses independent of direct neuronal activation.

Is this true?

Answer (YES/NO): NO